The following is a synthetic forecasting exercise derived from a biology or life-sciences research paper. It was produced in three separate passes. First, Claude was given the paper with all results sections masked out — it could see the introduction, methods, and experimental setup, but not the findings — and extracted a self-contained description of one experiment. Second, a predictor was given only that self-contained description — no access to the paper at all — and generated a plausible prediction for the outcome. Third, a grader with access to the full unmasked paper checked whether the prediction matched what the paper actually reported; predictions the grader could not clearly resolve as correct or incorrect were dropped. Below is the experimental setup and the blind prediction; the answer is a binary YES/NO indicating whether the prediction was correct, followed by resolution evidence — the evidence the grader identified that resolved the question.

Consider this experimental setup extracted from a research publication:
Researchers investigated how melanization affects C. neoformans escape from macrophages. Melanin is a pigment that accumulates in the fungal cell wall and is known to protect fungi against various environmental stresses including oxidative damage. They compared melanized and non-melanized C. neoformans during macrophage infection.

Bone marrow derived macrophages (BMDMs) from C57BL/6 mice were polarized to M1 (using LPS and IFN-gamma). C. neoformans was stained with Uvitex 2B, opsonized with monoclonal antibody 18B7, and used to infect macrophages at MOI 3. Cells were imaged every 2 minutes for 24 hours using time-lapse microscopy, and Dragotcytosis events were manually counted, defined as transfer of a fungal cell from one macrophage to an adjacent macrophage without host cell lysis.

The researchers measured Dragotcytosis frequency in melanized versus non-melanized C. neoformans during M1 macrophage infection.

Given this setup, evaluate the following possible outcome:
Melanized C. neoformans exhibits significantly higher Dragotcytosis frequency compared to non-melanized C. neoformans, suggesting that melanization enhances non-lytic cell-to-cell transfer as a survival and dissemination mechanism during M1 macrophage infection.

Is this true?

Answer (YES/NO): NO